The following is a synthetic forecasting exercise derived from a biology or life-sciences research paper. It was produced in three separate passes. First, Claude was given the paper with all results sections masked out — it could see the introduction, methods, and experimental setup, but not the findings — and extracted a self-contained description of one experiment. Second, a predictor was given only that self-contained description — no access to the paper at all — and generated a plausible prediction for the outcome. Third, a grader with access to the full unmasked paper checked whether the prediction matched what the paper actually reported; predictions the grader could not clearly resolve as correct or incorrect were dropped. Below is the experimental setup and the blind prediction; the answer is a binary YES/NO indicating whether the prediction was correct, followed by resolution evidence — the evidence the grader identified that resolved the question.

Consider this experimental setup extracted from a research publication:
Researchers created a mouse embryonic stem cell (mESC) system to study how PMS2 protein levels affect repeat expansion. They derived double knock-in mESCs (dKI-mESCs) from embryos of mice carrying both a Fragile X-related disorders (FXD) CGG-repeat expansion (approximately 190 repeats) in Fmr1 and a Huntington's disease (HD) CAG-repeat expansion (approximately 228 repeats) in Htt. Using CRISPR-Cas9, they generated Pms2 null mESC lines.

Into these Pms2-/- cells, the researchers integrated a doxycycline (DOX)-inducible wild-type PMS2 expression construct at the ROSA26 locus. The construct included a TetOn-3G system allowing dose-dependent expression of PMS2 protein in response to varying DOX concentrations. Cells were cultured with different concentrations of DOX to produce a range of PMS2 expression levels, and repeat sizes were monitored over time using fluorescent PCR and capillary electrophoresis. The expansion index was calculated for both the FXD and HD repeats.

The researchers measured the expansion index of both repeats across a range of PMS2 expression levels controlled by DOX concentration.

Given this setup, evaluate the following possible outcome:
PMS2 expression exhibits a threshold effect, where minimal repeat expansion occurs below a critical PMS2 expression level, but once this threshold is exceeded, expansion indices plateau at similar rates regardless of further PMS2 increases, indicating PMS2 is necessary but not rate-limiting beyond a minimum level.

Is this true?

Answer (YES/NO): NO